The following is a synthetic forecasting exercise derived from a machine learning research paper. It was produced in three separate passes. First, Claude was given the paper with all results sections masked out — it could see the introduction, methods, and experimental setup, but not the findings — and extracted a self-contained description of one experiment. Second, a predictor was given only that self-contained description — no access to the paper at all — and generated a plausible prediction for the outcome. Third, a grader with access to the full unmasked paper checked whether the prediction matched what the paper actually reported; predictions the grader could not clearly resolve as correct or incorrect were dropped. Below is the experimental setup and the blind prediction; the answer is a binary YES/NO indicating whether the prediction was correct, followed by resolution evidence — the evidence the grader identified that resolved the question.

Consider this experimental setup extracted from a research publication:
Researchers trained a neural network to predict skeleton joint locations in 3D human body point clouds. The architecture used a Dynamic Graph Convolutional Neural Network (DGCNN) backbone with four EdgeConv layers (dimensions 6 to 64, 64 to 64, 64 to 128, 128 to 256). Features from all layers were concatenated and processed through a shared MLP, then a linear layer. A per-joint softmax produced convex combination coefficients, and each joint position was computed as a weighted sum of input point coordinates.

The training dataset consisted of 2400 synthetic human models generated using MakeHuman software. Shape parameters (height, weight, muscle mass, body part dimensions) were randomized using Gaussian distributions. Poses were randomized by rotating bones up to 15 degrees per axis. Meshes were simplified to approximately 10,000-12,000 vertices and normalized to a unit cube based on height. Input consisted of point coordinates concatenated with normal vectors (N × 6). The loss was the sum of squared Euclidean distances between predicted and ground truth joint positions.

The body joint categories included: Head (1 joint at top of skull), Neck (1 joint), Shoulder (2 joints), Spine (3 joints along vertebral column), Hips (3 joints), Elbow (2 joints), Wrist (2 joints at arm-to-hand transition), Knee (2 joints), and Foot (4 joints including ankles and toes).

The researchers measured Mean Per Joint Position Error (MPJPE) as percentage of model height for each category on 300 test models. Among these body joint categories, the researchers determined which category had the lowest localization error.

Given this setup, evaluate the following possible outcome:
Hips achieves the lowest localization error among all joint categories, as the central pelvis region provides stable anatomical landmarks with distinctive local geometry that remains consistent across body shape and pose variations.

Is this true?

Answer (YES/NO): NO